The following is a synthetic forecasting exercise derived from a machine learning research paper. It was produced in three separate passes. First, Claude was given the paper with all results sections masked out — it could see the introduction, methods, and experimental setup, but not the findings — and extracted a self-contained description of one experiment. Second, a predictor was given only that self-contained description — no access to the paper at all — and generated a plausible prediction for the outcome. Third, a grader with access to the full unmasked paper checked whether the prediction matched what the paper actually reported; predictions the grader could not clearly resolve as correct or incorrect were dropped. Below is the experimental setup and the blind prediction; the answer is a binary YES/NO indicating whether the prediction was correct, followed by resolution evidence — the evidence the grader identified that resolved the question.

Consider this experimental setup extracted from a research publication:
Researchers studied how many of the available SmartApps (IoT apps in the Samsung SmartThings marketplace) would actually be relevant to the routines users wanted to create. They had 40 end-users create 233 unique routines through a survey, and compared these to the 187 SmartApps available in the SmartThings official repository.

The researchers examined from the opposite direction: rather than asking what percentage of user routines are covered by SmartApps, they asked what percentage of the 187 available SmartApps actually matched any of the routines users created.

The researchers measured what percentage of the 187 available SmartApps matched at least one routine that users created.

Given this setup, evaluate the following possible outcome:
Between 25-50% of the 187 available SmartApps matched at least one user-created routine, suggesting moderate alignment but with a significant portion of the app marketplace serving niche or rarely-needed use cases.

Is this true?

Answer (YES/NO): NO